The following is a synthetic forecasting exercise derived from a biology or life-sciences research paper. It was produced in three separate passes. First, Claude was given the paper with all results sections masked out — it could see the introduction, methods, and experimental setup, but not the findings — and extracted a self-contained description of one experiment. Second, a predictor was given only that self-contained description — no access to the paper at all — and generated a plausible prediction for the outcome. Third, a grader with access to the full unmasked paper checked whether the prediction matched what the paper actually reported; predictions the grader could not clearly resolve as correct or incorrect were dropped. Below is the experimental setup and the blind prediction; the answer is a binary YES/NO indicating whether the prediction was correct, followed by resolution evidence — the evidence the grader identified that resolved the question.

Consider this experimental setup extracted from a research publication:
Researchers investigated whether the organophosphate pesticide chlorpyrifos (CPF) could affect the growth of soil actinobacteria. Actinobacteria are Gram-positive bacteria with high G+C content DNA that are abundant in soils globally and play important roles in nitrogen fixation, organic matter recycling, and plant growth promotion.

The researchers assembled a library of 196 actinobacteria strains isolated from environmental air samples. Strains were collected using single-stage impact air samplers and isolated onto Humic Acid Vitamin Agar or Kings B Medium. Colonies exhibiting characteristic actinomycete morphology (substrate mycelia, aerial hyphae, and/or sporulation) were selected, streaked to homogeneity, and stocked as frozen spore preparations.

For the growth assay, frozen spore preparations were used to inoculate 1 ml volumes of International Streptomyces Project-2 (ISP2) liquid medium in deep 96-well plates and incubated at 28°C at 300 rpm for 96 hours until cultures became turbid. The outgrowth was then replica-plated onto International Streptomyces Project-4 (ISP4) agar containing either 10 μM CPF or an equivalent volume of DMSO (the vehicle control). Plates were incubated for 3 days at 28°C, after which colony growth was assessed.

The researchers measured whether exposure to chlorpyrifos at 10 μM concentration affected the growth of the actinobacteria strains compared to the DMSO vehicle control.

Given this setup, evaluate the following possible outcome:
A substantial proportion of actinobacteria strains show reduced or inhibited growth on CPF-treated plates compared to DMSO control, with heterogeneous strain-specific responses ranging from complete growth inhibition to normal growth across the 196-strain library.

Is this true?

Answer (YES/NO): YES